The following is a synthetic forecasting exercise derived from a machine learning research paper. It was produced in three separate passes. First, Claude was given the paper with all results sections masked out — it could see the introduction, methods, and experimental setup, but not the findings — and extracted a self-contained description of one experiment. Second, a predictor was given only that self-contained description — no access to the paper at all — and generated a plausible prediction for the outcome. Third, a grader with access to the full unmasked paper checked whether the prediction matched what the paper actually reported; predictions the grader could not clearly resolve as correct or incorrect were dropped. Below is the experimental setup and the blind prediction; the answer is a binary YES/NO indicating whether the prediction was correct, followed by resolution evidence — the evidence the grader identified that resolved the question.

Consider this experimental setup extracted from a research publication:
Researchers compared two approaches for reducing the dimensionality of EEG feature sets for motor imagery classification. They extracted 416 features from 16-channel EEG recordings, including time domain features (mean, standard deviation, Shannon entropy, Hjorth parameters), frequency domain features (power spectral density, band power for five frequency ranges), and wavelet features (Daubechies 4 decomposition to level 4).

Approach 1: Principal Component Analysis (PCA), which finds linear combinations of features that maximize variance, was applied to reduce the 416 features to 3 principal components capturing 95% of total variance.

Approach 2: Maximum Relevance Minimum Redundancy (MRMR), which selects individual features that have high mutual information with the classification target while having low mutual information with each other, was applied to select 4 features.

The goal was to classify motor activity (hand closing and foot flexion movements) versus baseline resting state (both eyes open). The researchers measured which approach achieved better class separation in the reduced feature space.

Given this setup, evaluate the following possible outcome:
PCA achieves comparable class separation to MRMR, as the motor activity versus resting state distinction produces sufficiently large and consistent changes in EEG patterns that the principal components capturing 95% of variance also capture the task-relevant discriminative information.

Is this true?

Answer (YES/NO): NO